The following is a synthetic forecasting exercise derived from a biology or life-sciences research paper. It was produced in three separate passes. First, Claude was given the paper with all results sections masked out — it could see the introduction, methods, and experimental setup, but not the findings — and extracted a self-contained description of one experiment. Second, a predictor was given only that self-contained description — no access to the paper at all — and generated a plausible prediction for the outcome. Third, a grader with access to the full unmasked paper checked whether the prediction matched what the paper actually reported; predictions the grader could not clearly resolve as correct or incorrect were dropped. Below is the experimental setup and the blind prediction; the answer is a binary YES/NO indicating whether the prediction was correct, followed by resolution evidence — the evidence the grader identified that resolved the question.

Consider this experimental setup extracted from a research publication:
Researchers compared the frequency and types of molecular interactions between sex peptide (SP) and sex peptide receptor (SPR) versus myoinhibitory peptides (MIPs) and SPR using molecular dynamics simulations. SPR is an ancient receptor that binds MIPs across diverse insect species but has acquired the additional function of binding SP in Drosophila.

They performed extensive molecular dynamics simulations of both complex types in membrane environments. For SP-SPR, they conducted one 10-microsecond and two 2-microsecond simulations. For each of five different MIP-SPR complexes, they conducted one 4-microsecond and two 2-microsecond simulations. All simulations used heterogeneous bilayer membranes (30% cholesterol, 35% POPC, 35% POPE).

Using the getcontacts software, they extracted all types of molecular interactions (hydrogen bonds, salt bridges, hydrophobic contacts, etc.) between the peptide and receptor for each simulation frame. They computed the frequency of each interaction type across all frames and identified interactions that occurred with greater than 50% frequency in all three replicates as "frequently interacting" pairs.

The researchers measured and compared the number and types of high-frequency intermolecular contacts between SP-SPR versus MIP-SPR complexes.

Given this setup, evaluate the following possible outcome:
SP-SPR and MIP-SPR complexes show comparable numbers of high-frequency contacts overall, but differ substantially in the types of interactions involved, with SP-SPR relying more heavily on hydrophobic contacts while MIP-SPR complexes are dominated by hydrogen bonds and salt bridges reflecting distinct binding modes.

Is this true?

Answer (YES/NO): NO